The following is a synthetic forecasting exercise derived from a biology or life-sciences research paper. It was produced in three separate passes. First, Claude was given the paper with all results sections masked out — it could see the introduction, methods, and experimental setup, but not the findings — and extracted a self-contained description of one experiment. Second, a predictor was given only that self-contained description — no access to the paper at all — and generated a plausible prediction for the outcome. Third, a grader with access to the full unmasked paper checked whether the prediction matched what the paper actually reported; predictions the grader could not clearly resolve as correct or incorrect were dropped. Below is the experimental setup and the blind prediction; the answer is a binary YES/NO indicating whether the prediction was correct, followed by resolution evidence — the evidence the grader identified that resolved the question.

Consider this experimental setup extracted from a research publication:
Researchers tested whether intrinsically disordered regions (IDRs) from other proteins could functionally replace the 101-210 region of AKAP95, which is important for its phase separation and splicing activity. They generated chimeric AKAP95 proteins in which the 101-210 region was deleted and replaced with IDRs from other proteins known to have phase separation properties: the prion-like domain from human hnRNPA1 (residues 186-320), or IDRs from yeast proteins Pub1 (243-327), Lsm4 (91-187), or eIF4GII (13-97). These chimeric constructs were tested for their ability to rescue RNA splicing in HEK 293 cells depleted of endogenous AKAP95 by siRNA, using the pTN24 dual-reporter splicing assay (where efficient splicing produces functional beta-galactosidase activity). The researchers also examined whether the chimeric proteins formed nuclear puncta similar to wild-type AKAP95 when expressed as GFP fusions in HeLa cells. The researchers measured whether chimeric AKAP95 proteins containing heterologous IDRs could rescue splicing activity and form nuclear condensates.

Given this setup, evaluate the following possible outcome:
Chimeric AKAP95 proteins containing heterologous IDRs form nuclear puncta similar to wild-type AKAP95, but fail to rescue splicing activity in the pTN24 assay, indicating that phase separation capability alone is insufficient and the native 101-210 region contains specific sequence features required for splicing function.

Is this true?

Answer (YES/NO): NO